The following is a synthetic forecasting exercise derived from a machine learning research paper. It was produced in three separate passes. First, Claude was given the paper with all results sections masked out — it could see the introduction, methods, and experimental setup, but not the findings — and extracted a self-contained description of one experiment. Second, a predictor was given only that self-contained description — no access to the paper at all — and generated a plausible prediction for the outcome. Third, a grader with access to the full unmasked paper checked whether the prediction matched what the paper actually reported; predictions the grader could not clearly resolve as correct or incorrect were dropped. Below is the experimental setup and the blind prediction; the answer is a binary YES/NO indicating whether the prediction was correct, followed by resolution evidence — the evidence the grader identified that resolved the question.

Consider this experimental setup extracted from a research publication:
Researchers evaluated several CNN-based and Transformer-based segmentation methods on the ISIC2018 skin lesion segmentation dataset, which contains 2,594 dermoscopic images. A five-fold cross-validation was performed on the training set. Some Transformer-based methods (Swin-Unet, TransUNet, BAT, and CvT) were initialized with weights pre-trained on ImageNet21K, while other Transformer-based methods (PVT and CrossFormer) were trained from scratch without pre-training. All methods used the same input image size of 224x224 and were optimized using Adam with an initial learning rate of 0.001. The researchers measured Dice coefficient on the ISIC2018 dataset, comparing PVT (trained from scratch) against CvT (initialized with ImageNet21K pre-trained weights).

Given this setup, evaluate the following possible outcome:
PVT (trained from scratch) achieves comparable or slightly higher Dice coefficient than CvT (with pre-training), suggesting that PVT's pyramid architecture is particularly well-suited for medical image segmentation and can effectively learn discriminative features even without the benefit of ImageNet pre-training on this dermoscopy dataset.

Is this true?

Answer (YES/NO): NO